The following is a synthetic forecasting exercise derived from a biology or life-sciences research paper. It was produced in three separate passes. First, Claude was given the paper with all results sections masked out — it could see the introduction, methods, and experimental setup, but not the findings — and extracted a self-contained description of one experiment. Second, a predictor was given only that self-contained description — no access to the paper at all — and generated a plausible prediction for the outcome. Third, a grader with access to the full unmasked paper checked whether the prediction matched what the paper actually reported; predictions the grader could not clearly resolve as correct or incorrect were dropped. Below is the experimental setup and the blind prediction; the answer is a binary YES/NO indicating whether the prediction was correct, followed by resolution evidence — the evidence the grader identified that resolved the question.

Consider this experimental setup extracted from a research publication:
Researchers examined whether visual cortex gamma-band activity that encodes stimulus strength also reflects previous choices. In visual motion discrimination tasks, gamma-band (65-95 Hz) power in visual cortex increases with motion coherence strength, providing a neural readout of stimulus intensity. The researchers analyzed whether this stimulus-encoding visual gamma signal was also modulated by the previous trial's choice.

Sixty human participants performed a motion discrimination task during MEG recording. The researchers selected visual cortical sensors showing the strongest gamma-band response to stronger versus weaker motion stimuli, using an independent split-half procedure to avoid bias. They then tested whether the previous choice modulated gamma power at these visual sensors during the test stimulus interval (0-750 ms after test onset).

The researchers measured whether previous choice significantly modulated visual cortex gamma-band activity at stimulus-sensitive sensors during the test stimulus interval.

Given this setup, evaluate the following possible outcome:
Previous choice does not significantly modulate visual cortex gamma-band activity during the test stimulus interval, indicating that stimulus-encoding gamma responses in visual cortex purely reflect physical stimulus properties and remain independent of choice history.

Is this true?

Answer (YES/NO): YES